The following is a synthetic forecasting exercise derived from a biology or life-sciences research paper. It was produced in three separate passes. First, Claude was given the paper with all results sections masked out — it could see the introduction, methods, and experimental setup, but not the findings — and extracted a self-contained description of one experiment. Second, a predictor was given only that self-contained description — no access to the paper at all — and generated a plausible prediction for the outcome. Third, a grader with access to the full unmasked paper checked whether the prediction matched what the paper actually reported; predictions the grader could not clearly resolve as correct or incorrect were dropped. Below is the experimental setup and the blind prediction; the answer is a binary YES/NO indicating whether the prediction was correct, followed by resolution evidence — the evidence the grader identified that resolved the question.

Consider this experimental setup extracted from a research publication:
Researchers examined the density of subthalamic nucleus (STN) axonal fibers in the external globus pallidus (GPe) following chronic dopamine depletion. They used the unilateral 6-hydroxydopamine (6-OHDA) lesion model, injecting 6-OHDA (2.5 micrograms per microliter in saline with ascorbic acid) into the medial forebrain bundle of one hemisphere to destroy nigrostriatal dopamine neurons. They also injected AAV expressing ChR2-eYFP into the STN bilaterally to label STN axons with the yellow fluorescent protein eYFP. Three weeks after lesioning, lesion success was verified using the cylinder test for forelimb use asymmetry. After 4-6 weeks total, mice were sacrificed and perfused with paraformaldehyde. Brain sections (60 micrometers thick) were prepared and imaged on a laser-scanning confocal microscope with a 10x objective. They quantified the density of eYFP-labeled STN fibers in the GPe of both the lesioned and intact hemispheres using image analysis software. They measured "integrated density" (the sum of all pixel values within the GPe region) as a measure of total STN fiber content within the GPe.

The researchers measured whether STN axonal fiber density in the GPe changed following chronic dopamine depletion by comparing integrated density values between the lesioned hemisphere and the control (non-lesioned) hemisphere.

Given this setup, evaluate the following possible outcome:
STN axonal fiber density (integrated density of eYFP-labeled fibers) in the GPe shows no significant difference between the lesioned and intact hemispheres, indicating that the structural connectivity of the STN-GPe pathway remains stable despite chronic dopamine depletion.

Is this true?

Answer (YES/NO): YES